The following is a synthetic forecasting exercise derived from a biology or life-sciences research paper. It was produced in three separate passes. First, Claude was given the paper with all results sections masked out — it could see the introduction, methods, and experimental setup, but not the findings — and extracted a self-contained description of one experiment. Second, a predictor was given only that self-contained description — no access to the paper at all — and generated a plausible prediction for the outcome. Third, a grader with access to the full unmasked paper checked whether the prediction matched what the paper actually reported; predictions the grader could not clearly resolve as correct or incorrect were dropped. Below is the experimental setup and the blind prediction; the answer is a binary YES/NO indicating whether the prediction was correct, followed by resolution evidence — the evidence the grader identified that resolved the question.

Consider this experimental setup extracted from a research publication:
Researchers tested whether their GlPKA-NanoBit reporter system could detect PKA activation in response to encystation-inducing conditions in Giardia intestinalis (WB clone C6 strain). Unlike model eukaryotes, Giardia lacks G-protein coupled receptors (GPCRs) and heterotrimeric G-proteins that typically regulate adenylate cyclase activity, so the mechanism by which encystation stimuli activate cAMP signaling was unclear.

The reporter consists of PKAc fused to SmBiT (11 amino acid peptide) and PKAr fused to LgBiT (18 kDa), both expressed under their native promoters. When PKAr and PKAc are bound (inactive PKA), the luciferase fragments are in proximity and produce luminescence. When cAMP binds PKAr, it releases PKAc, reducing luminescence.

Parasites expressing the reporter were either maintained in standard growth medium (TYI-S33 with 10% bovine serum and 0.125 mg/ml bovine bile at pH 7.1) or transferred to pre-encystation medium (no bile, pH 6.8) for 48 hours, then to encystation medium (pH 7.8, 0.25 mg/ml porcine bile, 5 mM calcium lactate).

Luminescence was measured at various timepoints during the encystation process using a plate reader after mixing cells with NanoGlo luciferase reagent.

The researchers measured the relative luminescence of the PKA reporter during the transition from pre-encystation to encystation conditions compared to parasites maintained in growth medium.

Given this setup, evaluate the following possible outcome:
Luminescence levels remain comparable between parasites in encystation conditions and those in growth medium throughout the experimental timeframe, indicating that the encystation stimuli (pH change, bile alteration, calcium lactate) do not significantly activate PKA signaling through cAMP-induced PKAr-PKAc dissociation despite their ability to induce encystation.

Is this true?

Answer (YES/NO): NO